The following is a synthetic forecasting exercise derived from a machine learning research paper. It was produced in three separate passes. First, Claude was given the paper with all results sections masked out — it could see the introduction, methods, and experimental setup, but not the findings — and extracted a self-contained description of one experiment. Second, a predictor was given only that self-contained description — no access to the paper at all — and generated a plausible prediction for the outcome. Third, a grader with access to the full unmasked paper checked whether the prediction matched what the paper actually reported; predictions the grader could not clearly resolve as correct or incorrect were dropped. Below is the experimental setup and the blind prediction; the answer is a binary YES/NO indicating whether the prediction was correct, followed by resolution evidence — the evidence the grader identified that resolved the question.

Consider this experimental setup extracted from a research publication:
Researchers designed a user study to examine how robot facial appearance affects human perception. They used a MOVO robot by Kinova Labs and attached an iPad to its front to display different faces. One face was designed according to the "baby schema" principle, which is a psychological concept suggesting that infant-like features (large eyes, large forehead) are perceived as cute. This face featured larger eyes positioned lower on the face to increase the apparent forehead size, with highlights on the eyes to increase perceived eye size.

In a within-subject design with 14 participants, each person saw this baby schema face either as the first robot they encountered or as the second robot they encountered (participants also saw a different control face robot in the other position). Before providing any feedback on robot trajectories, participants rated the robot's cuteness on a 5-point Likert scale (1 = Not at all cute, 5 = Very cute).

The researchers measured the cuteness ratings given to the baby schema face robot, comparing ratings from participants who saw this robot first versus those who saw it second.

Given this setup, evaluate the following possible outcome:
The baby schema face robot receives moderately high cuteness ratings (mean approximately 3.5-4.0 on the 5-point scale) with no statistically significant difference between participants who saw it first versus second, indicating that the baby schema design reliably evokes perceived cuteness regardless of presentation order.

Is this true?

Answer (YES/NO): NO